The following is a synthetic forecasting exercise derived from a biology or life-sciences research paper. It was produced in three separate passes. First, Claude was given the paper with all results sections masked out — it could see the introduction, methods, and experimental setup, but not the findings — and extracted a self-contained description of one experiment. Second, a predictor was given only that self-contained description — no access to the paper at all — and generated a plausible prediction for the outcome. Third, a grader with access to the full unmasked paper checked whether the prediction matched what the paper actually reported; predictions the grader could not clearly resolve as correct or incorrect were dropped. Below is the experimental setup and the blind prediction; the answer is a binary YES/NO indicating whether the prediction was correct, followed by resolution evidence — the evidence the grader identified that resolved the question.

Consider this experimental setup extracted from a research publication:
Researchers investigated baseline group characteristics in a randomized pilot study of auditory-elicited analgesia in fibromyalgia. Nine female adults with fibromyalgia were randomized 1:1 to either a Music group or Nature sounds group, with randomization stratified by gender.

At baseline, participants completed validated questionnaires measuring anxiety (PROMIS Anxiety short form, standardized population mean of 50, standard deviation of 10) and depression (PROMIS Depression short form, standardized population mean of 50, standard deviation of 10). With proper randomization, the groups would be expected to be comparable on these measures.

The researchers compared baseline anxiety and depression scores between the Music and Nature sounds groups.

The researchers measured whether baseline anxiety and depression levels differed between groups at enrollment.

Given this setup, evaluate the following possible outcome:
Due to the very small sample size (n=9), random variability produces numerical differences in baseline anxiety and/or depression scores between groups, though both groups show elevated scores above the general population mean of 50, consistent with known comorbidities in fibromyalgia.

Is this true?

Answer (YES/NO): YES